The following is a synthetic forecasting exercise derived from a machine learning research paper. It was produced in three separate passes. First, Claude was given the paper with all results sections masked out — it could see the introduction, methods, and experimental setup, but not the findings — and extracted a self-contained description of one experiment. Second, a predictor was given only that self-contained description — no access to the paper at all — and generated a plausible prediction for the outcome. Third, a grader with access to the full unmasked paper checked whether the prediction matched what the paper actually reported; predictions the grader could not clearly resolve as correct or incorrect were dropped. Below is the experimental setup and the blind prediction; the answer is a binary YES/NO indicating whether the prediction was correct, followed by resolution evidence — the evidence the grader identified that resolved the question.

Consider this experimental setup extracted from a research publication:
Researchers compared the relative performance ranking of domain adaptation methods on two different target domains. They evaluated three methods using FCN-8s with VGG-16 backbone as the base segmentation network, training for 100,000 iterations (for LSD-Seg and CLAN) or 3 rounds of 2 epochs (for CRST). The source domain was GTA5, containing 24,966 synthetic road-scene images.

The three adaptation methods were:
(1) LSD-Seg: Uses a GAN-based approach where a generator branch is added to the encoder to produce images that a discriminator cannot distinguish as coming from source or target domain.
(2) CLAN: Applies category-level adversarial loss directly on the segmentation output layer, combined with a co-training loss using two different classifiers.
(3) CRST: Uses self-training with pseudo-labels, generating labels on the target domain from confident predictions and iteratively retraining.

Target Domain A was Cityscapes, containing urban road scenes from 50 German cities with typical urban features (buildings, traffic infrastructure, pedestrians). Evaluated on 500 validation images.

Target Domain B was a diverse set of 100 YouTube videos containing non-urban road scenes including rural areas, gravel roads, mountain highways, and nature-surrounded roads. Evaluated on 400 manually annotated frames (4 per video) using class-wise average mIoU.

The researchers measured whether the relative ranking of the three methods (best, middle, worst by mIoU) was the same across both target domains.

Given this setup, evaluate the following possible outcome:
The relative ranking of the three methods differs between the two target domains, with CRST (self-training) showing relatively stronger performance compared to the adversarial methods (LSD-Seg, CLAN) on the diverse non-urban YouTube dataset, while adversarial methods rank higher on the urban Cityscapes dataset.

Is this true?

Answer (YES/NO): NO